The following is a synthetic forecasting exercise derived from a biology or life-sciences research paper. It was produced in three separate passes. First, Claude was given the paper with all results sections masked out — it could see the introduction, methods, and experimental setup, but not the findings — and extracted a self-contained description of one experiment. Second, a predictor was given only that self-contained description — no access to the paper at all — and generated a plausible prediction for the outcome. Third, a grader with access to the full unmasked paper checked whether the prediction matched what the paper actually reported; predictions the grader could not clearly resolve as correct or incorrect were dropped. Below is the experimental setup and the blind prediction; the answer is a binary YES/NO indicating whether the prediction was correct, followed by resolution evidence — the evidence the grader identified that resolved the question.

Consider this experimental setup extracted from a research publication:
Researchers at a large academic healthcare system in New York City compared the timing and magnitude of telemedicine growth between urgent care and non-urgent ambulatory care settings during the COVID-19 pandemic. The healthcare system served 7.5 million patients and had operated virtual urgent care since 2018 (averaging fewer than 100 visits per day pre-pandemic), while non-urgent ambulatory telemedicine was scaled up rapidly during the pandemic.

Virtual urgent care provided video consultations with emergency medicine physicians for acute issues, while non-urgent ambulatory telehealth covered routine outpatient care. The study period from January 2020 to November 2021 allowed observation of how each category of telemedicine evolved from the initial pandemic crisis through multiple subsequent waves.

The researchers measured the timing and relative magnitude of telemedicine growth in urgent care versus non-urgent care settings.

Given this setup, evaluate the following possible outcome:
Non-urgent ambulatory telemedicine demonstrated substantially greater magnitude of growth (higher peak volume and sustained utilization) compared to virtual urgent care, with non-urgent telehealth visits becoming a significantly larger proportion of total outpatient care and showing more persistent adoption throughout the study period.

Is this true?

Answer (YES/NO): YES